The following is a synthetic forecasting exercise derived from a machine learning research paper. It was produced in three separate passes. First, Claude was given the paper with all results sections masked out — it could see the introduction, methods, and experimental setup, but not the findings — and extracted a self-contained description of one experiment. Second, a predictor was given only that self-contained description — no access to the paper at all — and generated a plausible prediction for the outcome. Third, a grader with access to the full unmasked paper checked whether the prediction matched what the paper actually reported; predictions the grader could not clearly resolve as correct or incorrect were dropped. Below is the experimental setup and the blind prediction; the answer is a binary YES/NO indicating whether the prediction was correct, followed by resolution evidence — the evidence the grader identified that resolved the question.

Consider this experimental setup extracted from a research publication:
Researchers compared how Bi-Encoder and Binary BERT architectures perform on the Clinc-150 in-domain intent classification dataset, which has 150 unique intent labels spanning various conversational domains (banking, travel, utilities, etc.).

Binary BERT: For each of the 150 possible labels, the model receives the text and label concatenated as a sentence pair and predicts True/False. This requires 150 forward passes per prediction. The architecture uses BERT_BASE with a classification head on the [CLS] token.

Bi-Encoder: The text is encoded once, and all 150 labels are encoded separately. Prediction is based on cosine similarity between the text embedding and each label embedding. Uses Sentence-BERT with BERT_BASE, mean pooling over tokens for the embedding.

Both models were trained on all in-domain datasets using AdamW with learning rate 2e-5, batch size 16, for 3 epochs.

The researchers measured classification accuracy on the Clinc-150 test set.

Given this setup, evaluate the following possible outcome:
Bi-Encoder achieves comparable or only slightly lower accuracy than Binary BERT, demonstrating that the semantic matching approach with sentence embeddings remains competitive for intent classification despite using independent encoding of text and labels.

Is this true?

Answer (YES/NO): NO